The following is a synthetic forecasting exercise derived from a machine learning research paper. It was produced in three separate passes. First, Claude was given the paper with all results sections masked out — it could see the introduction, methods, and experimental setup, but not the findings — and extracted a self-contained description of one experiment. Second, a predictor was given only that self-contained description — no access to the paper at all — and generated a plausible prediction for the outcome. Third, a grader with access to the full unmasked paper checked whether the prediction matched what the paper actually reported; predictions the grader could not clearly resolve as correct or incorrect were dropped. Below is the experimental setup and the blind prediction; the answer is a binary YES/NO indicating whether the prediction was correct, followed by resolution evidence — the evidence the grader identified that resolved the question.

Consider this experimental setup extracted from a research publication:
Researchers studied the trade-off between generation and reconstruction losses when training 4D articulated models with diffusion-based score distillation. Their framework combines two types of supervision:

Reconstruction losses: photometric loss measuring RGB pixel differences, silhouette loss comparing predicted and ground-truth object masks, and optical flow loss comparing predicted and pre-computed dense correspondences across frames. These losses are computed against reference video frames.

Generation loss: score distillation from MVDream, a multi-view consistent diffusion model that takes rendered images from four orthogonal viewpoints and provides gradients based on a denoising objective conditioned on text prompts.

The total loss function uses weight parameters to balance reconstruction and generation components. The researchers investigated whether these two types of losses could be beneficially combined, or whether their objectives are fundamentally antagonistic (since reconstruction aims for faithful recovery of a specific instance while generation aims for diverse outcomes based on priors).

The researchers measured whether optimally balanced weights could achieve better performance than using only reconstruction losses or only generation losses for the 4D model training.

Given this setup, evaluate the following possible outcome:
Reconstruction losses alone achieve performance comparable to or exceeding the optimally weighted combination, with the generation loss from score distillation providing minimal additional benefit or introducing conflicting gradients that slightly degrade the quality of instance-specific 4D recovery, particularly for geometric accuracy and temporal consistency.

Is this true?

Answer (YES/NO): NO